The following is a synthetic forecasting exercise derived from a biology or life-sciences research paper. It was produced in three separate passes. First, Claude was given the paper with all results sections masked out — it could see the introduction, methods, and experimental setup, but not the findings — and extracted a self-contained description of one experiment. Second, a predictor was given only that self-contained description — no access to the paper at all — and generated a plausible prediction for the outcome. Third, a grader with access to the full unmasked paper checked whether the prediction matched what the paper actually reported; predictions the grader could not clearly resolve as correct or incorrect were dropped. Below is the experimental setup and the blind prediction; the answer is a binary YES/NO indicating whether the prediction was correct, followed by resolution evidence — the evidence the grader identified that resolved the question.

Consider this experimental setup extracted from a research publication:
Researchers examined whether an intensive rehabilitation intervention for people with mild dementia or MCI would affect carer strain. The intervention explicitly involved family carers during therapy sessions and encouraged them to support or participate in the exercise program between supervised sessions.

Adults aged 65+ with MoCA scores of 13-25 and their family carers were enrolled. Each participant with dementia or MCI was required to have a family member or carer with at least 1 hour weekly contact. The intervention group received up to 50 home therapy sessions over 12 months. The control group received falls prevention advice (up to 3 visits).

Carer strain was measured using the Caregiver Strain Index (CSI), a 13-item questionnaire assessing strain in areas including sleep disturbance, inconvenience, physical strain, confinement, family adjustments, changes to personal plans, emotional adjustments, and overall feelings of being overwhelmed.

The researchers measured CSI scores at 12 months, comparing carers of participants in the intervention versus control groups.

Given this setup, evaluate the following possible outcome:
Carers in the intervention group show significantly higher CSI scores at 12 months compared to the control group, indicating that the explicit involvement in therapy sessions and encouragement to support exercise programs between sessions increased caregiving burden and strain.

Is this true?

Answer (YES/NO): NO